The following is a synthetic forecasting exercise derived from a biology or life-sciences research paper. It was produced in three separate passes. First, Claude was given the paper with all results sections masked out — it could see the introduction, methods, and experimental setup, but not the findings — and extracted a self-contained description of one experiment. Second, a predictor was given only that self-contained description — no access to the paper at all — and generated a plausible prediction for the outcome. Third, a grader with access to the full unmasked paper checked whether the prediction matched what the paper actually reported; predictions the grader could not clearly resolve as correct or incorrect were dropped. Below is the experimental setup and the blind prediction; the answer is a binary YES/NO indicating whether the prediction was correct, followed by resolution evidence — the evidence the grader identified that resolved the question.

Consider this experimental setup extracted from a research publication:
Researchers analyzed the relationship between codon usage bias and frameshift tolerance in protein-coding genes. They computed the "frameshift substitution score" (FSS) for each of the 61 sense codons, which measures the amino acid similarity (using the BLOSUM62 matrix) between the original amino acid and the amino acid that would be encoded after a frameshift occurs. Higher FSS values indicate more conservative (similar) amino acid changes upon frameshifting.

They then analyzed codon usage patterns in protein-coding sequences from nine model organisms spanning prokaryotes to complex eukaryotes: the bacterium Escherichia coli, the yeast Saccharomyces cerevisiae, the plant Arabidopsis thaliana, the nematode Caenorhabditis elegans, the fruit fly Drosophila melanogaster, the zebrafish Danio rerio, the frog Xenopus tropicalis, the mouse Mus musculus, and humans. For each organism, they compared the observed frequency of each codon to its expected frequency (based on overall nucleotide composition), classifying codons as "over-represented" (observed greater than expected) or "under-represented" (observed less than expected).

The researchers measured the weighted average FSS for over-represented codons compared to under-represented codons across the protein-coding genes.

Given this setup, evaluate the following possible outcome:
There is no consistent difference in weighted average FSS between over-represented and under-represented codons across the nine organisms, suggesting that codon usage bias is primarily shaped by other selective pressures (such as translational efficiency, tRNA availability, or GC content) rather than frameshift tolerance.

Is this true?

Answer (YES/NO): YES